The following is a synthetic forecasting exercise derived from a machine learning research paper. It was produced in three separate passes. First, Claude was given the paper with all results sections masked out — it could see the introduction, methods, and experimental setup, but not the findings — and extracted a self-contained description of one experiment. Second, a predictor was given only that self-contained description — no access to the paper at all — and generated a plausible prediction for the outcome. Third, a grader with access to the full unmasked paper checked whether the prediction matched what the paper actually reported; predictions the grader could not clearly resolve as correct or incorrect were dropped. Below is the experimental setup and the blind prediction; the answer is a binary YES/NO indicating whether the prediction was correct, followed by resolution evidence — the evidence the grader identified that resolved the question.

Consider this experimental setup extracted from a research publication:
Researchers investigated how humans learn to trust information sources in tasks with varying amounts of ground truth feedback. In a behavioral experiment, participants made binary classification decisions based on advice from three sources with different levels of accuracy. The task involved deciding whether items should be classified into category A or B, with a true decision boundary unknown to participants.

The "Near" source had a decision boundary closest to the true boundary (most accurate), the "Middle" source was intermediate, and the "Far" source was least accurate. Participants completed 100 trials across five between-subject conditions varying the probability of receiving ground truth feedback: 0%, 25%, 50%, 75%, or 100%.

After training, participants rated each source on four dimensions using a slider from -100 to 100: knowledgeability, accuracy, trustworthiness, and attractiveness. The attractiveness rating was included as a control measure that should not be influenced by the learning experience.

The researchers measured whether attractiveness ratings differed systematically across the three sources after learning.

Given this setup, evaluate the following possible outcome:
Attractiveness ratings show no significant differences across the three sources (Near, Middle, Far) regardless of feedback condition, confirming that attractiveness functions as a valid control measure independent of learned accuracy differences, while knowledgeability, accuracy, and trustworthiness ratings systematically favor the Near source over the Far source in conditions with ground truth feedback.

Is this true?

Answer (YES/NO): YES